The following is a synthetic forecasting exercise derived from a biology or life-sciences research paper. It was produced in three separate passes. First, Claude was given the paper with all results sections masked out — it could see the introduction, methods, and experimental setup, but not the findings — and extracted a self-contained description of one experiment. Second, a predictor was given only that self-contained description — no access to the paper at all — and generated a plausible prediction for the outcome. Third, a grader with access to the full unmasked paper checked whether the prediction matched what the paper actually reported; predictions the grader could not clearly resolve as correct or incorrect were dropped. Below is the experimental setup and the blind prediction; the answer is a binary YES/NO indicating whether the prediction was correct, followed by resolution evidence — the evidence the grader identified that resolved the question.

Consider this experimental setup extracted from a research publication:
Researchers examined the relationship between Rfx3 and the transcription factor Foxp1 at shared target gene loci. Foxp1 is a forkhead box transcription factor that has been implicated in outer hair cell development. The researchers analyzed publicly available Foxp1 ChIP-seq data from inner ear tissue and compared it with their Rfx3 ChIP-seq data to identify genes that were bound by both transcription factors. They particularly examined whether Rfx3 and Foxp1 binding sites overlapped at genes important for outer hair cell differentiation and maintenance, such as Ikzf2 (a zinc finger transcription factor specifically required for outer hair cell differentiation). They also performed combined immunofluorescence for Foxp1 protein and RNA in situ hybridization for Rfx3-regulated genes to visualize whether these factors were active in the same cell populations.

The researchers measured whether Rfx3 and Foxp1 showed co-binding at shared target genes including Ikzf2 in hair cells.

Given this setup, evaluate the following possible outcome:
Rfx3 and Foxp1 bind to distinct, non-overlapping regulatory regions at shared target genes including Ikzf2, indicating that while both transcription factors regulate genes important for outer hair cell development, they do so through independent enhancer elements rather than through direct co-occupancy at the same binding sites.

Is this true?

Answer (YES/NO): NO